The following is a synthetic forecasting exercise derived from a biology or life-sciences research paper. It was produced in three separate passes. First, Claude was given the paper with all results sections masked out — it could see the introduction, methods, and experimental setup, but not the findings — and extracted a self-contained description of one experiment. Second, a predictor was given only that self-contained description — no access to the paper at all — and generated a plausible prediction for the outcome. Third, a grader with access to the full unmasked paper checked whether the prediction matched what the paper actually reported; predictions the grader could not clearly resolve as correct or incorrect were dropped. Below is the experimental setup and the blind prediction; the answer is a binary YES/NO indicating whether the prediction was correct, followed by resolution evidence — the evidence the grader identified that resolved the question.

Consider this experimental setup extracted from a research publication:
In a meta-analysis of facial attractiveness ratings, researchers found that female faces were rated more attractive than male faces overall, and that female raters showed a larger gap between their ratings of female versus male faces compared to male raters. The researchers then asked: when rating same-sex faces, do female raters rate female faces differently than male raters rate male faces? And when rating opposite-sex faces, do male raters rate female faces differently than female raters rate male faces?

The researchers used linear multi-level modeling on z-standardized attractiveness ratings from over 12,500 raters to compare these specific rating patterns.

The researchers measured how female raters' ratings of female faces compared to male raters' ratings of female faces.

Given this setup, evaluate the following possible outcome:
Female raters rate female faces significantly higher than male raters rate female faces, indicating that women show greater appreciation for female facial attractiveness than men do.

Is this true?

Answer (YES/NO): YES